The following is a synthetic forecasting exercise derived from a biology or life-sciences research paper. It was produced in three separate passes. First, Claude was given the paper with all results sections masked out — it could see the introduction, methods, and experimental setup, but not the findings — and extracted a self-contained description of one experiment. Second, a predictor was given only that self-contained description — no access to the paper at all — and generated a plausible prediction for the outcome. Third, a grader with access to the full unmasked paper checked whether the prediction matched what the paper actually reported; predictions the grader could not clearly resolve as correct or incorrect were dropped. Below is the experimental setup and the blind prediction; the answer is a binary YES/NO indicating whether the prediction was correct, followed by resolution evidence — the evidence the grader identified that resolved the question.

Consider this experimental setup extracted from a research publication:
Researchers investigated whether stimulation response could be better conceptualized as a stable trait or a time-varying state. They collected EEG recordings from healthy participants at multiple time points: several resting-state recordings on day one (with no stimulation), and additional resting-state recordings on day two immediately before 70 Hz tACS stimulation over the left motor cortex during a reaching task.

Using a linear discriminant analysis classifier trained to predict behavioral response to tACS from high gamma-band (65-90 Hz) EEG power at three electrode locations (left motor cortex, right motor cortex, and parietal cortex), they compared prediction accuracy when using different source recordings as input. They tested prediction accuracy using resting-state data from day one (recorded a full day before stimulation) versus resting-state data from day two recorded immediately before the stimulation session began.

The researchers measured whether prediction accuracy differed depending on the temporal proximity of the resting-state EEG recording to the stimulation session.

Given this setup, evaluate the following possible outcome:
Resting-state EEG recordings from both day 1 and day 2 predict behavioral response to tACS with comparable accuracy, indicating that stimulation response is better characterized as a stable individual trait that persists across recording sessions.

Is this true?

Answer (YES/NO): NO